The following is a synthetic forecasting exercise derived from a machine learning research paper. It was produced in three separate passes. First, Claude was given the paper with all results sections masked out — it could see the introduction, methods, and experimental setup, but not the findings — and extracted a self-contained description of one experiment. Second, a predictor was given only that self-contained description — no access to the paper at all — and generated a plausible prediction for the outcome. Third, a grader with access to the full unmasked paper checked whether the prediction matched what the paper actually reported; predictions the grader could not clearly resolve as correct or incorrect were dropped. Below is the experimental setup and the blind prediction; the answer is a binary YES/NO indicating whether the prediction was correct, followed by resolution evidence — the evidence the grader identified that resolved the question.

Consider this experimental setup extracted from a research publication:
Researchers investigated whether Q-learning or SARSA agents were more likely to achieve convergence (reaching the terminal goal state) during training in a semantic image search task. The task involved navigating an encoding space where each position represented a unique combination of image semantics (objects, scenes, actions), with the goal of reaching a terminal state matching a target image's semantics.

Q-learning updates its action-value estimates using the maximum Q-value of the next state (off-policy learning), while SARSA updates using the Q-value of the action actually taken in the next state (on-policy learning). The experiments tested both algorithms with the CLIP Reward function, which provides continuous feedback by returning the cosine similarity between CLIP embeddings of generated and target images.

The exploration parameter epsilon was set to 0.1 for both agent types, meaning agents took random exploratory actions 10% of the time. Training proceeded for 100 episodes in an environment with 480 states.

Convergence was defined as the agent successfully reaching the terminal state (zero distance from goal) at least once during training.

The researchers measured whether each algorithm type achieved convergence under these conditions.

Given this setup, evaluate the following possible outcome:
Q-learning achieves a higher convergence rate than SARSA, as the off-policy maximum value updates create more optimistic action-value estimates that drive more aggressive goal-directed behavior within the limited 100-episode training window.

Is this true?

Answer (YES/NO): NO